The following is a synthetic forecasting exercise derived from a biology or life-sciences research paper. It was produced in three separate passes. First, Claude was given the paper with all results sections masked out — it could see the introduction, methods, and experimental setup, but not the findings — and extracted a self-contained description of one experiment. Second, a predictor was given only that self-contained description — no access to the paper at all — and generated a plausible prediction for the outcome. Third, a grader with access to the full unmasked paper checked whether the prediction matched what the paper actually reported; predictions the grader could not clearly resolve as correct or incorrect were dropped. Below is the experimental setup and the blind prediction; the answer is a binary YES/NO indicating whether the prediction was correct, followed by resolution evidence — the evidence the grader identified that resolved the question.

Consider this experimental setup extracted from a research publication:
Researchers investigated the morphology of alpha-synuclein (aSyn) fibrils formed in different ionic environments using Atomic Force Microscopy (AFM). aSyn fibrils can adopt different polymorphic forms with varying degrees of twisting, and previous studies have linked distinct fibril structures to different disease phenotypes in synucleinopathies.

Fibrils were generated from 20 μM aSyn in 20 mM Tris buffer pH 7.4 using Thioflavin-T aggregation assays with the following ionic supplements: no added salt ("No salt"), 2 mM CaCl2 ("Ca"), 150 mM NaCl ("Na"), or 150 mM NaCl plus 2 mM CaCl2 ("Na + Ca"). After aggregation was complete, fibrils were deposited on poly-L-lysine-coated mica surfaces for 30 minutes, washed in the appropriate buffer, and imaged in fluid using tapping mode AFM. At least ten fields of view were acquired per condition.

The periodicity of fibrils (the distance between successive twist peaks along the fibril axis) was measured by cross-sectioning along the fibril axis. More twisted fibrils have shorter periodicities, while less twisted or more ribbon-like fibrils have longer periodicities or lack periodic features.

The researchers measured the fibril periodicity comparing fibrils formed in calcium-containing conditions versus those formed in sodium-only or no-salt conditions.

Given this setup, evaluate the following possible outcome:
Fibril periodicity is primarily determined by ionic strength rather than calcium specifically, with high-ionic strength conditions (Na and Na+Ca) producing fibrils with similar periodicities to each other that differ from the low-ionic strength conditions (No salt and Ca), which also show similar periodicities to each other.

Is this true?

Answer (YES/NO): NO